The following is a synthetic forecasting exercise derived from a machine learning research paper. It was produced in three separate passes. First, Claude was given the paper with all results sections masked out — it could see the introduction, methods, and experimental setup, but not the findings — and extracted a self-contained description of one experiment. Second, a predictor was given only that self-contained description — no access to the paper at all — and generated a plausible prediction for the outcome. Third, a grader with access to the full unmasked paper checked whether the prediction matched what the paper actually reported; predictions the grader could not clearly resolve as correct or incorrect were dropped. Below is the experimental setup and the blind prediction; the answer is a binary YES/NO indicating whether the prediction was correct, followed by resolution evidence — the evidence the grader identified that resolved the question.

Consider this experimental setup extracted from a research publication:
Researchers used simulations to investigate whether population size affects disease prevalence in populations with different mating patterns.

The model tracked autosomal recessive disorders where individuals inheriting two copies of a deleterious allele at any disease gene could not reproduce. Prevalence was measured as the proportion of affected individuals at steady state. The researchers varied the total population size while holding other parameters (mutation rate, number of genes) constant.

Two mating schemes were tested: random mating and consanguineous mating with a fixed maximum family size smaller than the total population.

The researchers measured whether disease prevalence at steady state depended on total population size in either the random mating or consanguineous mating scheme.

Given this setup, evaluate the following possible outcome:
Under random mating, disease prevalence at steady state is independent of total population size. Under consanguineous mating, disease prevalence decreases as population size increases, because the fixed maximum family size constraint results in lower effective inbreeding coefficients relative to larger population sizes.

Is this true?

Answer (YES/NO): NO